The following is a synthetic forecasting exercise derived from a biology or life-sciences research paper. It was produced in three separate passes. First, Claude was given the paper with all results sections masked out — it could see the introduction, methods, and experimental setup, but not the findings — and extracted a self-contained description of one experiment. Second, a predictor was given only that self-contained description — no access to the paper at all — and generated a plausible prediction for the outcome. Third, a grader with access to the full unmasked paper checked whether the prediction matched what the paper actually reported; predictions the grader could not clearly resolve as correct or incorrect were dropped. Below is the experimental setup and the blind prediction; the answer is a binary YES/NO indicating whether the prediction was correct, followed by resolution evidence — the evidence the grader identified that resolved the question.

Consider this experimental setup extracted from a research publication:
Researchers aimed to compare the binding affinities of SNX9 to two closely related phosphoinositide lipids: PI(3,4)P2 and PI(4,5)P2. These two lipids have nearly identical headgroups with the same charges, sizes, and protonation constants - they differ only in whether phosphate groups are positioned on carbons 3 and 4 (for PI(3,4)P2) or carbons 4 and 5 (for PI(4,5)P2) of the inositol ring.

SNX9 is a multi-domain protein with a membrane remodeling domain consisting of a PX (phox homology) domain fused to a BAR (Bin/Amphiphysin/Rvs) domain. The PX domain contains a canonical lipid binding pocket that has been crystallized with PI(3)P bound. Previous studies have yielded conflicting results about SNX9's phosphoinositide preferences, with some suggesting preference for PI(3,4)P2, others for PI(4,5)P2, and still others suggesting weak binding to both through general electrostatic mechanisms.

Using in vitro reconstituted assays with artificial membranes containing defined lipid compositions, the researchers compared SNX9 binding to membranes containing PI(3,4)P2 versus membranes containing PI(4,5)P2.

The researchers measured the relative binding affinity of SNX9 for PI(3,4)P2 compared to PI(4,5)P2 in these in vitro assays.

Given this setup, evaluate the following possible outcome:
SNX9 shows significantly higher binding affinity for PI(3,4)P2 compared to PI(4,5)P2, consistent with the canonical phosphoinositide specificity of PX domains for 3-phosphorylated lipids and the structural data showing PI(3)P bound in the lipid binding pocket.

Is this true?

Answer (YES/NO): NO